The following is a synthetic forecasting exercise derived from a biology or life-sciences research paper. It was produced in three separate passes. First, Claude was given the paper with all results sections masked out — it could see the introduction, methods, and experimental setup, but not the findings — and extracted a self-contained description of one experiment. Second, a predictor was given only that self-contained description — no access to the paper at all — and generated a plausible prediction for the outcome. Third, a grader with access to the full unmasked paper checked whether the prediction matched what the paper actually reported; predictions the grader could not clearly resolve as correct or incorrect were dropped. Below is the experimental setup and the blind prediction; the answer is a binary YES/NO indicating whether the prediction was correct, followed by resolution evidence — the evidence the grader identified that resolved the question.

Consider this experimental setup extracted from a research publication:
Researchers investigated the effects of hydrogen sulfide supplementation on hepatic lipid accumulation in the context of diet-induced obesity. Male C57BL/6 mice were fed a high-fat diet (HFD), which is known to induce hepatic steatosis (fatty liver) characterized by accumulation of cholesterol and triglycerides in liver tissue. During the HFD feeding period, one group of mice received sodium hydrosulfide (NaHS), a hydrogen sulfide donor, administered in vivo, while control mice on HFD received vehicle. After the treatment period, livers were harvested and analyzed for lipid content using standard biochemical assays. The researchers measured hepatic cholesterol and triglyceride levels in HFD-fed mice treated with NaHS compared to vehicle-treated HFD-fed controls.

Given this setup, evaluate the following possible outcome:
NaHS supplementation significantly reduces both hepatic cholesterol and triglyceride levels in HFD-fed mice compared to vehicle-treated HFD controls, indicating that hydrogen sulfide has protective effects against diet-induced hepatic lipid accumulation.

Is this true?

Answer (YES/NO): YES